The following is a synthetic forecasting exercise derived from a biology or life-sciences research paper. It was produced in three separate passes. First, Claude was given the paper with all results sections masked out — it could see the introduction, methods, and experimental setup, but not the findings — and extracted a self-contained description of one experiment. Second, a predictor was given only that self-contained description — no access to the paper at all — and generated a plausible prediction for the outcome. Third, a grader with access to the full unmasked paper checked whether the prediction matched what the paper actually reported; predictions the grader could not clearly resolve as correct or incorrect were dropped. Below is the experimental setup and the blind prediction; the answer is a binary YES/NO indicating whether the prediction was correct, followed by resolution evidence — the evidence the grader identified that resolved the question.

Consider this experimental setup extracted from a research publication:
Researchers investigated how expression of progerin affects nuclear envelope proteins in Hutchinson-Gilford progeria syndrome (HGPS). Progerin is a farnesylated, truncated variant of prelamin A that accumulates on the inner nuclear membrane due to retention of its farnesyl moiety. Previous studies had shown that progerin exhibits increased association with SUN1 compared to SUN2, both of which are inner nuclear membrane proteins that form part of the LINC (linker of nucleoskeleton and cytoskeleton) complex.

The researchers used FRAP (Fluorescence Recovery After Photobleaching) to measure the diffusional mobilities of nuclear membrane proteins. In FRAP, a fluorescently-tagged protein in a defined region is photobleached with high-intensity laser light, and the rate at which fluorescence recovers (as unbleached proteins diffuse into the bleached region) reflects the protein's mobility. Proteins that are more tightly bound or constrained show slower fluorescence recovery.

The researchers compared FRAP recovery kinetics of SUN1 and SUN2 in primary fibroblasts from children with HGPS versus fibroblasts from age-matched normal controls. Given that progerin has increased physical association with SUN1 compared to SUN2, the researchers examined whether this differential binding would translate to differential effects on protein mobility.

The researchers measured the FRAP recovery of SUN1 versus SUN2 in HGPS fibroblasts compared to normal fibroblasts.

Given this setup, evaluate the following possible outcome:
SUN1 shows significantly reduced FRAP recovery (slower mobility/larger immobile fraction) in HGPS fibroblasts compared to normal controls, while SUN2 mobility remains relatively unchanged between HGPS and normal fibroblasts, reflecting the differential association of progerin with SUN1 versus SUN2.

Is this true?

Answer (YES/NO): NO